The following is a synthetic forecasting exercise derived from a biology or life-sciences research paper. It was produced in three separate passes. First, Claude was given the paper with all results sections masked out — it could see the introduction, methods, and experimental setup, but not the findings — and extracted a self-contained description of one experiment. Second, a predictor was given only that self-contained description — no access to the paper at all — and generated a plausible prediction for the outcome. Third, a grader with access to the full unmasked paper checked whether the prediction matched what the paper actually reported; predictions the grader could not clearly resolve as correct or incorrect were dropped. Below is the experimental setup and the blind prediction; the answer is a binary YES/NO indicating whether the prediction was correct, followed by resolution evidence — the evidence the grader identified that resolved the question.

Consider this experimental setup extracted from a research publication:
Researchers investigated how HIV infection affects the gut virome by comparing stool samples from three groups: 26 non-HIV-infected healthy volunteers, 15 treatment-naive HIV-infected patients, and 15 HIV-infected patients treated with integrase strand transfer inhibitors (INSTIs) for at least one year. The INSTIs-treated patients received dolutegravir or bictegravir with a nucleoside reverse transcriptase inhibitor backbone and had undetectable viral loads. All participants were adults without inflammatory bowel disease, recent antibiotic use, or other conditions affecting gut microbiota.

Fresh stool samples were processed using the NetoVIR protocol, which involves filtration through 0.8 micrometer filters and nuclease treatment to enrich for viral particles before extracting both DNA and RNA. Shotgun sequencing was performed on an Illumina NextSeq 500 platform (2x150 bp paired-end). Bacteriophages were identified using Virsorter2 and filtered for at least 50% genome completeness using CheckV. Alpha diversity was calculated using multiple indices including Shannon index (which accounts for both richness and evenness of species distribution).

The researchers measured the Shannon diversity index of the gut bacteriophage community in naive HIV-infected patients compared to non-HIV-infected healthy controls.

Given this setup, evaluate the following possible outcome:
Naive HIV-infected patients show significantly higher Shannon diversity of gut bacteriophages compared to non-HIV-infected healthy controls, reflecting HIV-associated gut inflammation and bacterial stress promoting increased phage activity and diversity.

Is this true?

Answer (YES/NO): NO